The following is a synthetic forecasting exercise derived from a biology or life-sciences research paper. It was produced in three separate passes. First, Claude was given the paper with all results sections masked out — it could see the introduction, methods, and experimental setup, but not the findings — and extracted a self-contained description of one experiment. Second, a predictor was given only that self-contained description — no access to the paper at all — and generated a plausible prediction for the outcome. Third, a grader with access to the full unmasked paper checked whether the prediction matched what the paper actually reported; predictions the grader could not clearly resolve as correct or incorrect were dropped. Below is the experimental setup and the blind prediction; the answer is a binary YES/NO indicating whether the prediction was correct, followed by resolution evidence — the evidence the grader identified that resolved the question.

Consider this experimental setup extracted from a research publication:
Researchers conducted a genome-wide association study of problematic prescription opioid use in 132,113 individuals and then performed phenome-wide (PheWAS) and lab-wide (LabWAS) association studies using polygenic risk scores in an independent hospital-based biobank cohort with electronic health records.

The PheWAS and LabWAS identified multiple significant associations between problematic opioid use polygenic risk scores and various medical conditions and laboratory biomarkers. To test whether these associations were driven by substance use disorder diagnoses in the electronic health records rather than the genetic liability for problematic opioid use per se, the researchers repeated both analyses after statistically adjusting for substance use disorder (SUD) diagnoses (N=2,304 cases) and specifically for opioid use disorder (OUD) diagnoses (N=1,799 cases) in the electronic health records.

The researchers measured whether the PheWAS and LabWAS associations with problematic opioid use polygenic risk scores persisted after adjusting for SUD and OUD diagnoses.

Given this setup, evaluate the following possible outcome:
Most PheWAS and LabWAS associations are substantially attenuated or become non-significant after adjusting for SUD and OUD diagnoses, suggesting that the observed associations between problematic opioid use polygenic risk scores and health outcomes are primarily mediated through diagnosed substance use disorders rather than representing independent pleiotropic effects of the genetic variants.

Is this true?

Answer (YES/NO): NO